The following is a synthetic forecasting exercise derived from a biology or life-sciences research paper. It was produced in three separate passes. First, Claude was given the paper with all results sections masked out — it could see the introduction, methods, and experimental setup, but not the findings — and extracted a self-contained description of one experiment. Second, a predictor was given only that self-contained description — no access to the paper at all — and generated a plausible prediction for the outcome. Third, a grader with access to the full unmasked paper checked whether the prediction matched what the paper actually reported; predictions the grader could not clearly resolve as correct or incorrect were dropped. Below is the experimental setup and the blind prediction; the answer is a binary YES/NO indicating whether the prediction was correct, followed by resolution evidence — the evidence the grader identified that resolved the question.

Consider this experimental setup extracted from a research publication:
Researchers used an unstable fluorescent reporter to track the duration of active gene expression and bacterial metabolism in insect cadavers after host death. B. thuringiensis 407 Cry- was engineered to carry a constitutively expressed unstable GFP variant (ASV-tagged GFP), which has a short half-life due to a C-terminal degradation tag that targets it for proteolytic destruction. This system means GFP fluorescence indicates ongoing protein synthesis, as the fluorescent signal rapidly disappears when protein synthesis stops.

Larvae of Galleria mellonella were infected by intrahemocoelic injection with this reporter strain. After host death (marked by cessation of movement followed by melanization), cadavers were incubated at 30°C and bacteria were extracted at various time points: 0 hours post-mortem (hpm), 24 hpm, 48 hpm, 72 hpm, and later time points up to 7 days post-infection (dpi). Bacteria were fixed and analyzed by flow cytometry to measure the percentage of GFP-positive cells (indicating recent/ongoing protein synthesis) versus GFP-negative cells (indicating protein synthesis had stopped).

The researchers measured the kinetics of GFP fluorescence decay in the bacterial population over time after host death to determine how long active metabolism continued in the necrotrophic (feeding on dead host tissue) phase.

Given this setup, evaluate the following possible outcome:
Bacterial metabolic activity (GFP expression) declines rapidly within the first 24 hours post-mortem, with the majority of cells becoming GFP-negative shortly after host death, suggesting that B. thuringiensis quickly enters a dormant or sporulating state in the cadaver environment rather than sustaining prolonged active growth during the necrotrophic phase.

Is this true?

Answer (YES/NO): NO